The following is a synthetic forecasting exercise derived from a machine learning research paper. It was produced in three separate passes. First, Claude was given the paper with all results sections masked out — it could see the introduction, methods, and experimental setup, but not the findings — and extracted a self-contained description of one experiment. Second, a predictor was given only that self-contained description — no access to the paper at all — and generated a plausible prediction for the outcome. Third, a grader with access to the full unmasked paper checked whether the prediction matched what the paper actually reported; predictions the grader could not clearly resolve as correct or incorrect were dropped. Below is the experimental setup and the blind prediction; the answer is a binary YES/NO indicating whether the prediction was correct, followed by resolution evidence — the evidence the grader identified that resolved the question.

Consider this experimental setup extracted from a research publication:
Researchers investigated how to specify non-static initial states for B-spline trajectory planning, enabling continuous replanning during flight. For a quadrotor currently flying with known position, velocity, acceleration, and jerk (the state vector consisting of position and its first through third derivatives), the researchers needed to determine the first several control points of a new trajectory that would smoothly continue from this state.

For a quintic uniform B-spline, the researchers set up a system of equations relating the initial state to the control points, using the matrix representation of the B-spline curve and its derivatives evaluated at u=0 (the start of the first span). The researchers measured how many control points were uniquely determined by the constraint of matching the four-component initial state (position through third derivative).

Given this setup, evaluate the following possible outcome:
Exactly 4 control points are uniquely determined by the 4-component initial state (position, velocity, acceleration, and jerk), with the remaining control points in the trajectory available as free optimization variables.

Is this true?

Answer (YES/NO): NO